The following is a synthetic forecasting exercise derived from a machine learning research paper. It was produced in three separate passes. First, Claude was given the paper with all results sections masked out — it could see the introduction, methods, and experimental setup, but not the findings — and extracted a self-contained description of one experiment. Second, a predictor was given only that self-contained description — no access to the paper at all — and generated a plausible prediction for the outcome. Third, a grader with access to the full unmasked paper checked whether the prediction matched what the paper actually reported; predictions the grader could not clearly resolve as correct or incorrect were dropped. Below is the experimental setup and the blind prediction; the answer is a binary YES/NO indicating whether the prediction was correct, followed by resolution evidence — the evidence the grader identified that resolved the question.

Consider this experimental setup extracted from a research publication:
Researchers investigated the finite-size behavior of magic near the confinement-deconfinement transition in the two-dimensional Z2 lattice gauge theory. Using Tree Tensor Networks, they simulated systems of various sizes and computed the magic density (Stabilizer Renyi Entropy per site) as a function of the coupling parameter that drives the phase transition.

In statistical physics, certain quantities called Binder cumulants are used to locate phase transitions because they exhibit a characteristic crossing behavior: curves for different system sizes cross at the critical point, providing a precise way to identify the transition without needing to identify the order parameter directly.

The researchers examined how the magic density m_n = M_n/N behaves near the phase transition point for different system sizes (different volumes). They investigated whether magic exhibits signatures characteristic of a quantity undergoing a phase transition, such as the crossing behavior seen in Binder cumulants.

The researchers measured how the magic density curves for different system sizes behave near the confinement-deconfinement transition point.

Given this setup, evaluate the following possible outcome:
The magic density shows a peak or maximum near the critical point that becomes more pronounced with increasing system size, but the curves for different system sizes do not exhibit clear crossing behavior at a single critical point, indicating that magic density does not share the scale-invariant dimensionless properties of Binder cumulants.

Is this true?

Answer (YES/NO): NO